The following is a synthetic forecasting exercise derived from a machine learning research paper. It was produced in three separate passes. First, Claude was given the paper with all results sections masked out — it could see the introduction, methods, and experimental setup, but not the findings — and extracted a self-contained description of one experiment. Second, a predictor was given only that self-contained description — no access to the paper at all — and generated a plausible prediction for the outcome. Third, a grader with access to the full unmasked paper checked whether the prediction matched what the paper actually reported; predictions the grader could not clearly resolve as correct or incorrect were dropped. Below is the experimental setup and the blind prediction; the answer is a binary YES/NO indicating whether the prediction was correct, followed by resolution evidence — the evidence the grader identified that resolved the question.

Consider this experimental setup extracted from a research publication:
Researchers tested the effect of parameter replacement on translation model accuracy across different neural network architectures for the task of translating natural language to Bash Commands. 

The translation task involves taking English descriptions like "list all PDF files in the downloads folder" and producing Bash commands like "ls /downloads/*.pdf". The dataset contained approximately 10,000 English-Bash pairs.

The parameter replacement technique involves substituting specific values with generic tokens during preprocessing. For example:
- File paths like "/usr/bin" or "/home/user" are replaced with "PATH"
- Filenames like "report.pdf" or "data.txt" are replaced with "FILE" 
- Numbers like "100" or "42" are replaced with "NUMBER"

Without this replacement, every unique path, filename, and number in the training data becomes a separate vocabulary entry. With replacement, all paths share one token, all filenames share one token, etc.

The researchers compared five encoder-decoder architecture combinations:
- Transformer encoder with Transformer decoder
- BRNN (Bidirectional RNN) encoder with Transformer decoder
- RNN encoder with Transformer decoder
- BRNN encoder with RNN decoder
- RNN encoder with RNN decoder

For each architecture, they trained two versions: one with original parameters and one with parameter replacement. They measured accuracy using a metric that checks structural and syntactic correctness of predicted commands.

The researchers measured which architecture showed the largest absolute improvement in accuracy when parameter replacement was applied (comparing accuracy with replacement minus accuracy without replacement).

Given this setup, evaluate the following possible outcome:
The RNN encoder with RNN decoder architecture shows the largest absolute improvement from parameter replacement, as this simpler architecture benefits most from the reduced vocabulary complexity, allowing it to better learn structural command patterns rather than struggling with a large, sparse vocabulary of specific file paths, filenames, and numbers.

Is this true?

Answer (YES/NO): YES